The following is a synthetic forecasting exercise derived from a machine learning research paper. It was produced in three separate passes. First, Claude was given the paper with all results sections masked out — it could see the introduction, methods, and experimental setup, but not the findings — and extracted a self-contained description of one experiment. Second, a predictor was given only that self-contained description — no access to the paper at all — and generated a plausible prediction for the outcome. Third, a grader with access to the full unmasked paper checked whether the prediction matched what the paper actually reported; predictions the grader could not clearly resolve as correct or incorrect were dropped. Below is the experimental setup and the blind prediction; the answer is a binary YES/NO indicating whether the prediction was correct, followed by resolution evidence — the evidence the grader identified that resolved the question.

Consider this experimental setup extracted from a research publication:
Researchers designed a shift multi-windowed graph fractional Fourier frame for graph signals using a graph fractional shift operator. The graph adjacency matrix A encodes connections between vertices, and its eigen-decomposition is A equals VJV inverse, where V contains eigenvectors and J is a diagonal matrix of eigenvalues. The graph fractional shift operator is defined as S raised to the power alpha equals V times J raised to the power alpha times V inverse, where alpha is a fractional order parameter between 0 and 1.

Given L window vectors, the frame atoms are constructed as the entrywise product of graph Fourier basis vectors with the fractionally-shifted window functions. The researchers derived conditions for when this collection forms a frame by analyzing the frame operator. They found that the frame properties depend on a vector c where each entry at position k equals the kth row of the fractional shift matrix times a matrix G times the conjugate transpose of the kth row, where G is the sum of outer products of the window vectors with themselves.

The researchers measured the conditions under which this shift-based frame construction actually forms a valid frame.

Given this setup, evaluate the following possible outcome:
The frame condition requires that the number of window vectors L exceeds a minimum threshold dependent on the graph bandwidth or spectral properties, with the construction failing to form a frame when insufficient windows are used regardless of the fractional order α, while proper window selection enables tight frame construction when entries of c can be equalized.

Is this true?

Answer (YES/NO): NO